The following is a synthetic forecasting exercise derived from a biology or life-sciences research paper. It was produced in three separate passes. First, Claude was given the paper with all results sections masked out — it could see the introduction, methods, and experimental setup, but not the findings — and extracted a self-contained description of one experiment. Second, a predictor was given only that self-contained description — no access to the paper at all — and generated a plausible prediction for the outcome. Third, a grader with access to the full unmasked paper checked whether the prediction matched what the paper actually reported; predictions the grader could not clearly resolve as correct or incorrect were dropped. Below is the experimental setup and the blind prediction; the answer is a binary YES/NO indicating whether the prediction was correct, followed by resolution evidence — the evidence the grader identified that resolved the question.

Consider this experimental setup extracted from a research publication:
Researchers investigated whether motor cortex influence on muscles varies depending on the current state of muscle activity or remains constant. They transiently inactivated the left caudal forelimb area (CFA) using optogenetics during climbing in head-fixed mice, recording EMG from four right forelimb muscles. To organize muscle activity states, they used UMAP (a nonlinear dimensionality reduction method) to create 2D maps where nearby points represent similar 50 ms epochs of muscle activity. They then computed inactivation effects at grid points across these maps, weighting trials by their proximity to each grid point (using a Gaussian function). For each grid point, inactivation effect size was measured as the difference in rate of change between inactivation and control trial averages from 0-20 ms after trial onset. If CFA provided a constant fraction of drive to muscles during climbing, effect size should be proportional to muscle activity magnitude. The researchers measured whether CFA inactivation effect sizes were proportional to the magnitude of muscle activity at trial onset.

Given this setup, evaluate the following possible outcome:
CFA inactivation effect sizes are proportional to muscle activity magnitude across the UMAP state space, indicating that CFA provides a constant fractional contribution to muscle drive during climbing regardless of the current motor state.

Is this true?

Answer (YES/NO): NO